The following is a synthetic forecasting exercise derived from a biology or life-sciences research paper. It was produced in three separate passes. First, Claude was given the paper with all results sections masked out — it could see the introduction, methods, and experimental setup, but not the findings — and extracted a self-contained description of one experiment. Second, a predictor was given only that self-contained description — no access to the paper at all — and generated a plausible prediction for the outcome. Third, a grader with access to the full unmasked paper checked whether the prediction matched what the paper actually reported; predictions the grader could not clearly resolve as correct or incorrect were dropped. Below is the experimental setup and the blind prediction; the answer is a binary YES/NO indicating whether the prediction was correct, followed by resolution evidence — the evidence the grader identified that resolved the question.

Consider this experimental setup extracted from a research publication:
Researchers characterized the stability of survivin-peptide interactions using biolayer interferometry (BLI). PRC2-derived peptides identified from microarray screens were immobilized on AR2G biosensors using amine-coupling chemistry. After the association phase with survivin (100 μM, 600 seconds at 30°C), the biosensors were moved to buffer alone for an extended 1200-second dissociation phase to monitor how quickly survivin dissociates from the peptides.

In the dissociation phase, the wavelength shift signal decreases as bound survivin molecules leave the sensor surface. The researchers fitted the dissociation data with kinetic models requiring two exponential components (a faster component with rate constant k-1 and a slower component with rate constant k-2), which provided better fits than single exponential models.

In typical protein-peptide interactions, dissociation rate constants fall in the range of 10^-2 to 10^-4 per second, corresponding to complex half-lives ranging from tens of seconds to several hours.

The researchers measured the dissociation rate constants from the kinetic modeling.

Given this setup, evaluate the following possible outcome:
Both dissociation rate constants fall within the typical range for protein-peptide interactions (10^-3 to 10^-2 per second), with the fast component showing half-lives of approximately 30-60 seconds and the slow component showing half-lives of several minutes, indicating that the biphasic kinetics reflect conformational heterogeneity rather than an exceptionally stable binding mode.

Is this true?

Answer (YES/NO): NO